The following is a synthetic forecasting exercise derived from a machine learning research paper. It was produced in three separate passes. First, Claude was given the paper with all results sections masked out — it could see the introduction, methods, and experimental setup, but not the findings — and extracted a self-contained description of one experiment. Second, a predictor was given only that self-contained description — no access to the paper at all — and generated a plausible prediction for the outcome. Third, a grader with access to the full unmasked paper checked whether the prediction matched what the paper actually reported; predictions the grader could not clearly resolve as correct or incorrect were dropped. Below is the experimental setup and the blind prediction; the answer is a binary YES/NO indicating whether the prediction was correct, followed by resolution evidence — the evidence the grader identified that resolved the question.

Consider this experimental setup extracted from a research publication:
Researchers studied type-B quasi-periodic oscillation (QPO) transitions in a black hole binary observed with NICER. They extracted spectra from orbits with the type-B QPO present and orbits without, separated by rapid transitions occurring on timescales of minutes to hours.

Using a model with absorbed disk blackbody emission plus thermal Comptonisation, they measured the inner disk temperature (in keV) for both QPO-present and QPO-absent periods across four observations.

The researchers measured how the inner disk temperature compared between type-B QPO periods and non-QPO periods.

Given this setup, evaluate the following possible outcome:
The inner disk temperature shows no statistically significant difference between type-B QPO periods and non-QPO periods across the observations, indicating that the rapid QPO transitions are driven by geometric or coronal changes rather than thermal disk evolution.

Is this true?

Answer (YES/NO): NO